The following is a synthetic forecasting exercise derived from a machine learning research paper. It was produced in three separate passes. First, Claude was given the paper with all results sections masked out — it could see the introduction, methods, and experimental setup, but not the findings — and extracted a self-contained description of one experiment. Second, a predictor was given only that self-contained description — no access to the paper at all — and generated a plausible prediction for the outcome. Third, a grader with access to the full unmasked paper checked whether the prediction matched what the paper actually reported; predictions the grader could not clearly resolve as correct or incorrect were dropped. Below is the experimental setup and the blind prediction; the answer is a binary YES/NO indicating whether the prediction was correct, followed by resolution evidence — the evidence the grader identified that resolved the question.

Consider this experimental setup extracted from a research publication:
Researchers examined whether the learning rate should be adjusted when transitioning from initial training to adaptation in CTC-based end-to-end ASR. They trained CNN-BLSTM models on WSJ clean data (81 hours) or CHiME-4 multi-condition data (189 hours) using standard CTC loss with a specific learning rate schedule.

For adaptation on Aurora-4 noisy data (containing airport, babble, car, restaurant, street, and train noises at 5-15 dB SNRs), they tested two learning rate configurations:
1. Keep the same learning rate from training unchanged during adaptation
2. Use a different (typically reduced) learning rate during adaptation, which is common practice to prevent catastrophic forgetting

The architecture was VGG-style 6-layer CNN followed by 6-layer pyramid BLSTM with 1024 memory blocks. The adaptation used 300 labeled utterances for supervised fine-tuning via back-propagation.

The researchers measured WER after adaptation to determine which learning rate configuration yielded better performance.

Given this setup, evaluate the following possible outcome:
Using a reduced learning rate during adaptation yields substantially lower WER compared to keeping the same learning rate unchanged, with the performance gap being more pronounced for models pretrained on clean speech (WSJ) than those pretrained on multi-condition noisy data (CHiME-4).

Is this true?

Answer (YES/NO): NO